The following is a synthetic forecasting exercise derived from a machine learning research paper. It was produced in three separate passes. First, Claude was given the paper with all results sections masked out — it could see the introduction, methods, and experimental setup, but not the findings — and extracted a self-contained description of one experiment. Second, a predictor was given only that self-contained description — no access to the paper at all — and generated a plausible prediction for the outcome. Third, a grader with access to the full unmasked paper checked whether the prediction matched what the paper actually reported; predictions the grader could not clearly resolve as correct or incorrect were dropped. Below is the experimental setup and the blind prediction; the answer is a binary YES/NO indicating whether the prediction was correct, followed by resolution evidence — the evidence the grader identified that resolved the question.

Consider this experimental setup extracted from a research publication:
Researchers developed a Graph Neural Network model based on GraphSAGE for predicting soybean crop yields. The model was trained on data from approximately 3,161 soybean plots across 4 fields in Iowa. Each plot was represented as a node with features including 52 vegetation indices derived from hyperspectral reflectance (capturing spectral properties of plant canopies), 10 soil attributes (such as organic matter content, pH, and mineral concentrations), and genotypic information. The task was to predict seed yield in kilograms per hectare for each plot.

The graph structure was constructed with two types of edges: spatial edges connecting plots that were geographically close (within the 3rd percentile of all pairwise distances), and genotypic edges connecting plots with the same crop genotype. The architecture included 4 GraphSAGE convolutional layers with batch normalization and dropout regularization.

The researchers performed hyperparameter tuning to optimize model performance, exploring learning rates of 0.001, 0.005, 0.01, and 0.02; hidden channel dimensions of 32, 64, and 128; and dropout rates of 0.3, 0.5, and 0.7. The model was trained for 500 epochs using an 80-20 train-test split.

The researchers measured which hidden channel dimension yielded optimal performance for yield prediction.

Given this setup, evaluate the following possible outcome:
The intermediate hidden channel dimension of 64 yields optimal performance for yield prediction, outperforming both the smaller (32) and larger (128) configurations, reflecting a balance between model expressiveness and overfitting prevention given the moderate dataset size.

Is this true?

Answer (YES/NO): NO